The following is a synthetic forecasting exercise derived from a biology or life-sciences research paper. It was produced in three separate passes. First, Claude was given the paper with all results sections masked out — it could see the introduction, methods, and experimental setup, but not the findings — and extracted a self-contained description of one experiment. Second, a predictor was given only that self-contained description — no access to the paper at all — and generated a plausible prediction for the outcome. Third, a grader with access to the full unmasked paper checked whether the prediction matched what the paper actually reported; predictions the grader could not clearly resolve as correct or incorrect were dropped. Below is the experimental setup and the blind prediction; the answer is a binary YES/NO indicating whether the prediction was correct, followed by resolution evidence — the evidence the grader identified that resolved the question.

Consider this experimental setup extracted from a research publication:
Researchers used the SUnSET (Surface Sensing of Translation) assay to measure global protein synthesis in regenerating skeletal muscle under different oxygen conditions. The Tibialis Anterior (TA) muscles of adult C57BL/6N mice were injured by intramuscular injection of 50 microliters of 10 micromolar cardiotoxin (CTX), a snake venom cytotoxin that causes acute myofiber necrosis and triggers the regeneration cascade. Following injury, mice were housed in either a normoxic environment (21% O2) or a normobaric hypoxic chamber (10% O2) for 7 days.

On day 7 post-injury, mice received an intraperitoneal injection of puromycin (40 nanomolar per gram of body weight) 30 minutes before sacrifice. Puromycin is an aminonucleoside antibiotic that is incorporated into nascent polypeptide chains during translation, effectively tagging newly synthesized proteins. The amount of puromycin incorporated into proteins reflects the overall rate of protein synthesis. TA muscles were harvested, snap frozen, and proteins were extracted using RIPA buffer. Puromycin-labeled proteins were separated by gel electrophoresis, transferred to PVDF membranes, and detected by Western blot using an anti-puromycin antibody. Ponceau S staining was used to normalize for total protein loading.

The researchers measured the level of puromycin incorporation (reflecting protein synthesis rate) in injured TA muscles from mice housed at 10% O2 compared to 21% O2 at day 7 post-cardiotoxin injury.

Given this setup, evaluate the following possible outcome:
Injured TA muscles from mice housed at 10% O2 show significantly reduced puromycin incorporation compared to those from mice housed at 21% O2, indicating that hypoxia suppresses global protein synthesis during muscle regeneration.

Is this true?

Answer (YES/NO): NO